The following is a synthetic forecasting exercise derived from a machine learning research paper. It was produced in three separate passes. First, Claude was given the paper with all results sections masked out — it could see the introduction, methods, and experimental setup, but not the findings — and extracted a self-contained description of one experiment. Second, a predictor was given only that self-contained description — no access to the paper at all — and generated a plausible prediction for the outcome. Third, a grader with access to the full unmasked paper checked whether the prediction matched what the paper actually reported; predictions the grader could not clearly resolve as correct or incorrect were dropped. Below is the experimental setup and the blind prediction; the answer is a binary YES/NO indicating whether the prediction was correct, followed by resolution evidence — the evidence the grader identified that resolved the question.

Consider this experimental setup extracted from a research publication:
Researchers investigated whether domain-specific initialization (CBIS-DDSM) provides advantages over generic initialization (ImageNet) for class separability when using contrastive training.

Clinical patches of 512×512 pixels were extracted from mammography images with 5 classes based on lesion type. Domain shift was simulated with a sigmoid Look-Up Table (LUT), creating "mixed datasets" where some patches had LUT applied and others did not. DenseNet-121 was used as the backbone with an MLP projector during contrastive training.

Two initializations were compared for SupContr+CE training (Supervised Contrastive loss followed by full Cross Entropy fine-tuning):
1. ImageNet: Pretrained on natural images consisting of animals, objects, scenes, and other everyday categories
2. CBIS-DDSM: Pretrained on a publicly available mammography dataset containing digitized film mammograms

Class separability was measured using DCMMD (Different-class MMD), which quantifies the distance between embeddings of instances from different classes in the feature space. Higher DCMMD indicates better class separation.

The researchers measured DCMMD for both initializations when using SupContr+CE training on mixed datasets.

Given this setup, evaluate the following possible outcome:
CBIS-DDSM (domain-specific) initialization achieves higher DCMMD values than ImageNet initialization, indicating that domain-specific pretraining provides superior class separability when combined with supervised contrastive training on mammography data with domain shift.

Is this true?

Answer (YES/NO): YES